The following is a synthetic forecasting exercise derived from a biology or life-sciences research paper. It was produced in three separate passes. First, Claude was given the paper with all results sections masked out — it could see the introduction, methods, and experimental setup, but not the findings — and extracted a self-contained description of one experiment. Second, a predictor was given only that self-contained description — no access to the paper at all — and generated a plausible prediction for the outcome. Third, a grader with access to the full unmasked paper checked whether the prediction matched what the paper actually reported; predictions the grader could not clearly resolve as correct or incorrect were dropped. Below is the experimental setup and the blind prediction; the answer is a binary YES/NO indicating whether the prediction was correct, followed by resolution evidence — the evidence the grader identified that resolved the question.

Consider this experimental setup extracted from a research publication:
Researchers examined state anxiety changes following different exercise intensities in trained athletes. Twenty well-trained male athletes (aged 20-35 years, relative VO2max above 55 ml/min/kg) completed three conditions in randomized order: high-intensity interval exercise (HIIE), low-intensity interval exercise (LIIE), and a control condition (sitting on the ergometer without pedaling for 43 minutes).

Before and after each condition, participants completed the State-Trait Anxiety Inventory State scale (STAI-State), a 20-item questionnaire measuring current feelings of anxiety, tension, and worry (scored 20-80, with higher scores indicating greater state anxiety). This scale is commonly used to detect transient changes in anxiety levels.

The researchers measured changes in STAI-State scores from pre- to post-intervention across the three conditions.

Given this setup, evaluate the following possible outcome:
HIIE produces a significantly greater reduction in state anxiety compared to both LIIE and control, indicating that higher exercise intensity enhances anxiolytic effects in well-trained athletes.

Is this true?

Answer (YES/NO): NO